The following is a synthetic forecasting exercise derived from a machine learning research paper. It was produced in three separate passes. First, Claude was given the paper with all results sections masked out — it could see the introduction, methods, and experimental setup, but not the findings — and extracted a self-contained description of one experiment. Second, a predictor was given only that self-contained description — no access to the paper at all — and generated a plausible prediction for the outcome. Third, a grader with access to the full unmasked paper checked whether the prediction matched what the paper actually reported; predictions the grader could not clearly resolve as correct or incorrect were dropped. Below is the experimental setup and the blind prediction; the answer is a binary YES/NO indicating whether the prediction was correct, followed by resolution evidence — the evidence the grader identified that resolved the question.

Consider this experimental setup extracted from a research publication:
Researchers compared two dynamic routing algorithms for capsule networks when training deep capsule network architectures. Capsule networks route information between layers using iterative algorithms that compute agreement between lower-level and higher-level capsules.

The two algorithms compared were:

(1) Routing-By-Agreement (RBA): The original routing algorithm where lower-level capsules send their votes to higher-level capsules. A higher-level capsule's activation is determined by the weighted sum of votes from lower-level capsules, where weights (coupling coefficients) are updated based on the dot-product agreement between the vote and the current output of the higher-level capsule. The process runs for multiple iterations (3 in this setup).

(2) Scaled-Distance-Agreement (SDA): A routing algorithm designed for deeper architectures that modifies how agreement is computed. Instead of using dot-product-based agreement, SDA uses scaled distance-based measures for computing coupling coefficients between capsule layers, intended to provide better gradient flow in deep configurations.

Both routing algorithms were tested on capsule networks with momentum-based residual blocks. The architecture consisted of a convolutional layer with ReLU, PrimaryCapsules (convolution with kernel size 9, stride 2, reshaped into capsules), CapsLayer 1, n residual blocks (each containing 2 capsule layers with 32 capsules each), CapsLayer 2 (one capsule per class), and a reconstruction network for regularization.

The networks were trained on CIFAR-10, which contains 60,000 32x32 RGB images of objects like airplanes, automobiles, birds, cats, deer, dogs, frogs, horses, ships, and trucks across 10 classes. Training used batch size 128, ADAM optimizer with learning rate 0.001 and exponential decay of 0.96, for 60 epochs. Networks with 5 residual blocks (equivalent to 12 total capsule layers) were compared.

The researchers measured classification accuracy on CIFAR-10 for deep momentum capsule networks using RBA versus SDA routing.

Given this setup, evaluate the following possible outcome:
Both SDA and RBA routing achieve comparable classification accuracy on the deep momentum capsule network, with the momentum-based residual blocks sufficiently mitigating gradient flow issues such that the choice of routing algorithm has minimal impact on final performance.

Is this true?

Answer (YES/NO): NO